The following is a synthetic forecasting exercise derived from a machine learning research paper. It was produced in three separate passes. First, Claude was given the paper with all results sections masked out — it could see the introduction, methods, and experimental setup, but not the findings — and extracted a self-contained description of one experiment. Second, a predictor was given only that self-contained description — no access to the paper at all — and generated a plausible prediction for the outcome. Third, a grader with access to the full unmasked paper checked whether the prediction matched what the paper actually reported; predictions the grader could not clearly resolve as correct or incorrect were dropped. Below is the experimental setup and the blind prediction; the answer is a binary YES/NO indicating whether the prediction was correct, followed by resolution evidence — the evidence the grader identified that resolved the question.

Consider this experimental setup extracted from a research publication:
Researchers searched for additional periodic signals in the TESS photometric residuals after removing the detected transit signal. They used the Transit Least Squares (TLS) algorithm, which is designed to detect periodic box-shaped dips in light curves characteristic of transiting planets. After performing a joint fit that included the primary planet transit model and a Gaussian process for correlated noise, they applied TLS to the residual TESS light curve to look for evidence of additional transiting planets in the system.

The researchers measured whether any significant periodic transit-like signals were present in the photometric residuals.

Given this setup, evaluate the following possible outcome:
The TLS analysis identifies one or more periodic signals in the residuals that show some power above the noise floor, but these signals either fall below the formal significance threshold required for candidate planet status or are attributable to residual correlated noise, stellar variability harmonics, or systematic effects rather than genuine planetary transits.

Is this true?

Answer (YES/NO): YES